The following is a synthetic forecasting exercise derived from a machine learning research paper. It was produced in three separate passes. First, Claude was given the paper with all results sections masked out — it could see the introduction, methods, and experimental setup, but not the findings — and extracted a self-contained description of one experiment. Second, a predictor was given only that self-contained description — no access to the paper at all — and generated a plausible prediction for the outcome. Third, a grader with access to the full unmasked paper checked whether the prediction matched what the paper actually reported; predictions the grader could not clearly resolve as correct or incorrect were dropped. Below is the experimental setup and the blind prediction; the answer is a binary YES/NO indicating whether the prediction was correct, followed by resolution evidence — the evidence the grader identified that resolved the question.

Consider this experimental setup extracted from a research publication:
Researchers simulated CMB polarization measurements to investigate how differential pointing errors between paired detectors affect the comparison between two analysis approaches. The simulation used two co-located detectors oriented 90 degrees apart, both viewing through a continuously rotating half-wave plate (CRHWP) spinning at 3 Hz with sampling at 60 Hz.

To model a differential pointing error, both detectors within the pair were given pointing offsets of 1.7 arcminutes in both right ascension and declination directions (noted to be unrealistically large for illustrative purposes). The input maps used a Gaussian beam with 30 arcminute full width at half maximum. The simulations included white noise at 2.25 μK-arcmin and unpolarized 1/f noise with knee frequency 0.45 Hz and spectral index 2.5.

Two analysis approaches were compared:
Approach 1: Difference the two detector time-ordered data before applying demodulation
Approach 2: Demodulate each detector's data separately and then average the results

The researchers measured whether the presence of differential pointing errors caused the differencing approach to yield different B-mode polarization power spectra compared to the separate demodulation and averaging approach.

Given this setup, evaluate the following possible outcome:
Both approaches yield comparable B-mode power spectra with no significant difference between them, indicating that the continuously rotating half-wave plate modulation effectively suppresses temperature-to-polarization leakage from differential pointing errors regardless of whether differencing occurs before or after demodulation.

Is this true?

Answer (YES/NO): YES